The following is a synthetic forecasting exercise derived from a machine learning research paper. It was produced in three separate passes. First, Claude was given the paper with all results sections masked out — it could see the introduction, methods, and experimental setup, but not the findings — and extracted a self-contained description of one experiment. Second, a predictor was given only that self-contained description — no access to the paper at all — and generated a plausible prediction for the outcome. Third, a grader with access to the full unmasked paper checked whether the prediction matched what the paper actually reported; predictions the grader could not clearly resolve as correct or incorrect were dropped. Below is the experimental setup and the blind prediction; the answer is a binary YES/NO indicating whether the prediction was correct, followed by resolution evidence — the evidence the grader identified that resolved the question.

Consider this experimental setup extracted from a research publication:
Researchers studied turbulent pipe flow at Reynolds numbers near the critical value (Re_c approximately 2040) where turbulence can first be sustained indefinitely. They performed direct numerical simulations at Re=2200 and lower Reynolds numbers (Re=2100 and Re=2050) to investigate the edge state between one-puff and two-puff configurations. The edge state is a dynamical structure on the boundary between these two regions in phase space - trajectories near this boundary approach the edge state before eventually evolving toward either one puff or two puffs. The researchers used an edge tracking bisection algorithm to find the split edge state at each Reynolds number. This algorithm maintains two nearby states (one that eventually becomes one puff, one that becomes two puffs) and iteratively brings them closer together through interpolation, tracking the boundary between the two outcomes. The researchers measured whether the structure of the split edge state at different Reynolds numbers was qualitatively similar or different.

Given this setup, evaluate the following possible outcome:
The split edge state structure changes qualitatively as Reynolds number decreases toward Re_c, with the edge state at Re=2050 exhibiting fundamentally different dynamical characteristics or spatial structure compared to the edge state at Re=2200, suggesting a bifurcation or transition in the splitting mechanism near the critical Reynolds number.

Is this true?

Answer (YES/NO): YES